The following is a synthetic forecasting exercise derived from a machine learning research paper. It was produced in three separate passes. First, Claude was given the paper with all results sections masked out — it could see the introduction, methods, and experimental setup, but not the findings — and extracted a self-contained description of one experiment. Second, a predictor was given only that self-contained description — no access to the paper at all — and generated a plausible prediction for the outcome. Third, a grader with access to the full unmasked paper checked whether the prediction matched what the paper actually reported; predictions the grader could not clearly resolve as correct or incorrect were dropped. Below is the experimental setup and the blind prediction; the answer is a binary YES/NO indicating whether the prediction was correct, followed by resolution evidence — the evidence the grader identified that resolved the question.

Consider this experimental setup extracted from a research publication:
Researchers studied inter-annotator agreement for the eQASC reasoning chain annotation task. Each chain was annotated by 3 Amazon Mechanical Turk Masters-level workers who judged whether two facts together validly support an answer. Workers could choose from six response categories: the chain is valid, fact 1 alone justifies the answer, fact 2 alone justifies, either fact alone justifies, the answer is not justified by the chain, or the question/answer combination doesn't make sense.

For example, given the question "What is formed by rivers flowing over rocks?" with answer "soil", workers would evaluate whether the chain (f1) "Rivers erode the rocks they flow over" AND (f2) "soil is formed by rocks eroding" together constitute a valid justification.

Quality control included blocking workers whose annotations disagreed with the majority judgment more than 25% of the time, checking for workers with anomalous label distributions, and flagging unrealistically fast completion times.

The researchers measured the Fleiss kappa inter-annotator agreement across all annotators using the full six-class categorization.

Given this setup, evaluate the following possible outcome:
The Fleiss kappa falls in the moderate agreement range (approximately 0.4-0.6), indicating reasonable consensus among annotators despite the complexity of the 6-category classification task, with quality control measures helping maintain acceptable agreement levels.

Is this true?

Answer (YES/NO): NO